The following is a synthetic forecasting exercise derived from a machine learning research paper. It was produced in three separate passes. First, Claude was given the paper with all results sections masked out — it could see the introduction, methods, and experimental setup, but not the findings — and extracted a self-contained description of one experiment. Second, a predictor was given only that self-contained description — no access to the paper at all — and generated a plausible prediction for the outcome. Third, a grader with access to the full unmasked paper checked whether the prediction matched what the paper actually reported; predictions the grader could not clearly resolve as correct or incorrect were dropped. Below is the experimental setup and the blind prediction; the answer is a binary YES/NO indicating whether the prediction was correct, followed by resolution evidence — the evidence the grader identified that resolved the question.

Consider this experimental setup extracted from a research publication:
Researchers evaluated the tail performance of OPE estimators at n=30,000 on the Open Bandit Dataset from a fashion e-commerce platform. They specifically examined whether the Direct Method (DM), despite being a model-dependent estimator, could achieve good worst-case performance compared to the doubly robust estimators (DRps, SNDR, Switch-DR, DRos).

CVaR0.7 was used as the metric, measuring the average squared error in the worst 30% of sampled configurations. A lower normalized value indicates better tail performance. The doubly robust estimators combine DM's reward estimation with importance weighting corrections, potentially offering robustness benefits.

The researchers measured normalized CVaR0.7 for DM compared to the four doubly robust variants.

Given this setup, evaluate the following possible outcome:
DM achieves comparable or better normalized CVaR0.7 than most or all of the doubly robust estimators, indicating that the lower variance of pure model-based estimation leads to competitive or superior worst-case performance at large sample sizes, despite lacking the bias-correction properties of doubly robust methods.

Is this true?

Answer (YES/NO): YES